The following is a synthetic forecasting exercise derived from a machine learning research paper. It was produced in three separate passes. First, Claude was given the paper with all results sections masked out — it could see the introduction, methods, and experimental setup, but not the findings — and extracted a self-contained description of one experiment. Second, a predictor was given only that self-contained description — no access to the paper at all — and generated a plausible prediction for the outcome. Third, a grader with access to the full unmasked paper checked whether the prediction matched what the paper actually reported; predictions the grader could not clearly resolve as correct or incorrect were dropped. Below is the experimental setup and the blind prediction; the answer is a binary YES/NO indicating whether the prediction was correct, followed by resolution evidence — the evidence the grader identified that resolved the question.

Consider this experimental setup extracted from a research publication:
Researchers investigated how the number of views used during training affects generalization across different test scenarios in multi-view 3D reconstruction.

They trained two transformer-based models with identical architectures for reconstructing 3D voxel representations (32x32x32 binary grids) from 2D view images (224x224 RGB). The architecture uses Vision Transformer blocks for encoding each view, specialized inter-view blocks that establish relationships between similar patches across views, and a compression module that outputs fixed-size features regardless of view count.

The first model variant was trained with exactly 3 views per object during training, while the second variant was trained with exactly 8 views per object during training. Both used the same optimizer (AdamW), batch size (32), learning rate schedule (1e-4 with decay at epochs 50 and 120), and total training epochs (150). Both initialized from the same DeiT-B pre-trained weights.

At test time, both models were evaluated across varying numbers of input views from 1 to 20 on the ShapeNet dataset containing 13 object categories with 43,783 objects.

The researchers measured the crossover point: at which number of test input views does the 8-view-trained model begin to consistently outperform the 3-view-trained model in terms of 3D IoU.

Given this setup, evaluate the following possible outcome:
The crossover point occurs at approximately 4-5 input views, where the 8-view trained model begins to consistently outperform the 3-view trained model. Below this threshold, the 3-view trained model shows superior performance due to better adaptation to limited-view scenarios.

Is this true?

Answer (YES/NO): YES